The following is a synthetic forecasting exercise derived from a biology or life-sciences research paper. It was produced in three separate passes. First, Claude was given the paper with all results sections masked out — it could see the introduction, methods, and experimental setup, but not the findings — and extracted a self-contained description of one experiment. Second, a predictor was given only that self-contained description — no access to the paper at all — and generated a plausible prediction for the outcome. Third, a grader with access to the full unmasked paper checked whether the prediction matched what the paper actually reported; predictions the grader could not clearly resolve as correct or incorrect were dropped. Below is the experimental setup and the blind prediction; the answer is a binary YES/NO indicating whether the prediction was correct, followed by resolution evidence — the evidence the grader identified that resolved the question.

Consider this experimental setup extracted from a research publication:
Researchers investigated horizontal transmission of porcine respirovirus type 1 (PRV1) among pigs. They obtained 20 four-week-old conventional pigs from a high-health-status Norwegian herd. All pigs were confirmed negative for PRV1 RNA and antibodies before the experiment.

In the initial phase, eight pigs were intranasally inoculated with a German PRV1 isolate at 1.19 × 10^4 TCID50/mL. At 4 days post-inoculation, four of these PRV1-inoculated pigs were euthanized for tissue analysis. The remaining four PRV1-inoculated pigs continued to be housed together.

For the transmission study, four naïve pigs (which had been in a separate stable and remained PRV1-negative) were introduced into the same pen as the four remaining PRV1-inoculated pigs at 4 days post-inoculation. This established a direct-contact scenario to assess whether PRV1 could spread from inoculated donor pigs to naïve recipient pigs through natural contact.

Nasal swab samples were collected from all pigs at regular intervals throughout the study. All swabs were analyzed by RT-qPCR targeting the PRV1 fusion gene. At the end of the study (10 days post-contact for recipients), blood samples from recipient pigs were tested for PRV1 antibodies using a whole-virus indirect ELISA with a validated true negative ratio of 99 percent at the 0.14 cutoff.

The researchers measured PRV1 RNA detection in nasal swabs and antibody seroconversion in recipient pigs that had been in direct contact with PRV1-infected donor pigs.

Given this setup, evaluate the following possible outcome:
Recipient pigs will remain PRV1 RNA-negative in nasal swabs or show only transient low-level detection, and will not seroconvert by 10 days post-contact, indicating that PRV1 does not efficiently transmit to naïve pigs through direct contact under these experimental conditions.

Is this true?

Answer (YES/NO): NO